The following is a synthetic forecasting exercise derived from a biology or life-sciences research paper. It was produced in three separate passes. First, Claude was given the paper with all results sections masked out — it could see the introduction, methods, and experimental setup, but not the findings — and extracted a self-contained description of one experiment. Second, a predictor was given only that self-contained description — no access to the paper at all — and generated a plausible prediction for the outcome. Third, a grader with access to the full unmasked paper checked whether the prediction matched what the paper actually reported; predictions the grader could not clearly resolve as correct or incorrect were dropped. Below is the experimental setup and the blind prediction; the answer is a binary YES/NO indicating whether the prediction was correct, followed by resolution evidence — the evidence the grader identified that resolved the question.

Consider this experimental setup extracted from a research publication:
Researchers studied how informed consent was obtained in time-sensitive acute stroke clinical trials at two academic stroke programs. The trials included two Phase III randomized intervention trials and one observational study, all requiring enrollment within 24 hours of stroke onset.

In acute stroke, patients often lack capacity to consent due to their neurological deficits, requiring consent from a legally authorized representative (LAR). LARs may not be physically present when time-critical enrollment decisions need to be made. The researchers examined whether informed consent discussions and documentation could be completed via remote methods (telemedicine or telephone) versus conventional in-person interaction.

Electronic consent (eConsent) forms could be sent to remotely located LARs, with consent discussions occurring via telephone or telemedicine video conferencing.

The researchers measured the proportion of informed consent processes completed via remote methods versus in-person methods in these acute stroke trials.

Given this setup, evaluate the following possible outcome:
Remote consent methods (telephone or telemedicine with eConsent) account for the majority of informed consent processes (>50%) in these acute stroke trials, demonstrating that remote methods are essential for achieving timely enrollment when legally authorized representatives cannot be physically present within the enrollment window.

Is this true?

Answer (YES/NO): NO